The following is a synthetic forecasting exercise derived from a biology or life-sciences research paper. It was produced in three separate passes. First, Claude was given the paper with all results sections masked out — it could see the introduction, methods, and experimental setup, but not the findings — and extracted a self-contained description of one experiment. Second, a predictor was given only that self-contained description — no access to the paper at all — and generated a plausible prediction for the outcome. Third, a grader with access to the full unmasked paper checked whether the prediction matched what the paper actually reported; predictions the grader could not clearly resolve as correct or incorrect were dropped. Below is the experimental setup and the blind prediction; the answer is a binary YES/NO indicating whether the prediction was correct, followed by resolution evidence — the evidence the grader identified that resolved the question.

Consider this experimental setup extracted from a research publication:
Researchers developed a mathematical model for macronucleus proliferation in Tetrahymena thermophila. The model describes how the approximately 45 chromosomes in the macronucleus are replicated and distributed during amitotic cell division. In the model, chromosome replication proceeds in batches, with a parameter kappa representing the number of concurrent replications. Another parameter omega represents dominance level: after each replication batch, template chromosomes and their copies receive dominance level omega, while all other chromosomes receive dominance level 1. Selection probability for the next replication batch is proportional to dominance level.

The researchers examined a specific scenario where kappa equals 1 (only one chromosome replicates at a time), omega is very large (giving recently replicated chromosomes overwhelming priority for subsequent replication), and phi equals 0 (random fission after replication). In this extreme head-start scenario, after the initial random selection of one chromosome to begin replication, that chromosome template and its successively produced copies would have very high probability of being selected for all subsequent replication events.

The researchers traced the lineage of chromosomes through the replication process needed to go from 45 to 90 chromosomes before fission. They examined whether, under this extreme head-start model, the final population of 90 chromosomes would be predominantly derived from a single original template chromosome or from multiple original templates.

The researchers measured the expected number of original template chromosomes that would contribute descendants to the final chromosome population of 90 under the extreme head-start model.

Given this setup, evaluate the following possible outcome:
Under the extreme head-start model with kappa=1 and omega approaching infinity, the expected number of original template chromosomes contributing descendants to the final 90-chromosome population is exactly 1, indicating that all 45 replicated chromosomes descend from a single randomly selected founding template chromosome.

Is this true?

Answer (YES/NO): YES